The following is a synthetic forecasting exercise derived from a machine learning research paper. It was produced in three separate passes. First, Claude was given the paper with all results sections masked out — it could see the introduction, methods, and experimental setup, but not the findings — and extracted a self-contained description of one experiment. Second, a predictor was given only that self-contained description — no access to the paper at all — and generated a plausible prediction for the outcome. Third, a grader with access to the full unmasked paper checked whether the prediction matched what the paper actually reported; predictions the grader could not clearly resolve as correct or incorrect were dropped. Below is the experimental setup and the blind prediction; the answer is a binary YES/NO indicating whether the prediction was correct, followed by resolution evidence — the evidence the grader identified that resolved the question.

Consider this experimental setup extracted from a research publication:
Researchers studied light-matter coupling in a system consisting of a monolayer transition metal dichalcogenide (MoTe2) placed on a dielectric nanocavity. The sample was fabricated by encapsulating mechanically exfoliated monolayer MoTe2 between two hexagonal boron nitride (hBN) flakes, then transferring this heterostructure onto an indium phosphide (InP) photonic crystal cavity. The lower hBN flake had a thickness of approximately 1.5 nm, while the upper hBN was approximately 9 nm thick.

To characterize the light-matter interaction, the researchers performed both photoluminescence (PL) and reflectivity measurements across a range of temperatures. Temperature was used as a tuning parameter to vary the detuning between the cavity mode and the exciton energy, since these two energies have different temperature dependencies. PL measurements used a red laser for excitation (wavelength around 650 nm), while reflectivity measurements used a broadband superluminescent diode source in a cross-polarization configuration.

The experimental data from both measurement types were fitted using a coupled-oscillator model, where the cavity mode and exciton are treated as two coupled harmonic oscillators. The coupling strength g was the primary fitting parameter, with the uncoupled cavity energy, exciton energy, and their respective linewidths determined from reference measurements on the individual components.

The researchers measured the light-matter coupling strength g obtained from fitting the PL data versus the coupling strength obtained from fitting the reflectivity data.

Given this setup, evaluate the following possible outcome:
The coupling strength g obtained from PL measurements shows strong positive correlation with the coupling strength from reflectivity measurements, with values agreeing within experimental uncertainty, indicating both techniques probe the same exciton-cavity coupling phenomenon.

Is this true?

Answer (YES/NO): YES